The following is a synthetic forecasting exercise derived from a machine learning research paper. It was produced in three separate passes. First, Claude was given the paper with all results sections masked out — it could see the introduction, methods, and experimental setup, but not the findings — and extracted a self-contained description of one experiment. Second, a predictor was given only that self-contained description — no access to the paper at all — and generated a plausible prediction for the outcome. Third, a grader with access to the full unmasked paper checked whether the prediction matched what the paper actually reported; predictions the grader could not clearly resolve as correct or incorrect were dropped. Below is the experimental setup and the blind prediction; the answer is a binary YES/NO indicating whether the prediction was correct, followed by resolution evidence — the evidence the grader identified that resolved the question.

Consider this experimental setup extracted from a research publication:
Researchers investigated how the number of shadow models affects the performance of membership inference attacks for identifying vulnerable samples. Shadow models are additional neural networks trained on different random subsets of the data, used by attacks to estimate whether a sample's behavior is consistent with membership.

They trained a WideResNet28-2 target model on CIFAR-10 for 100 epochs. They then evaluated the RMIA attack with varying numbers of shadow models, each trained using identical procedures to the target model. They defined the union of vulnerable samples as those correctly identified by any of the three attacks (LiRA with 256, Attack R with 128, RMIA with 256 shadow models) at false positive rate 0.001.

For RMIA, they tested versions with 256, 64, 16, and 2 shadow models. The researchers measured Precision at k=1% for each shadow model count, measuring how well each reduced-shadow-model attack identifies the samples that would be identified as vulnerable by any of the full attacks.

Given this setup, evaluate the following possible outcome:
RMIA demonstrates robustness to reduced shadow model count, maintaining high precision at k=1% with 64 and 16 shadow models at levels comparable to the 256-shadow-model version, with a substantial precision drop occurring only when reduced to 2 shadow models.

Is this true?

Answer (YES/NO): NO